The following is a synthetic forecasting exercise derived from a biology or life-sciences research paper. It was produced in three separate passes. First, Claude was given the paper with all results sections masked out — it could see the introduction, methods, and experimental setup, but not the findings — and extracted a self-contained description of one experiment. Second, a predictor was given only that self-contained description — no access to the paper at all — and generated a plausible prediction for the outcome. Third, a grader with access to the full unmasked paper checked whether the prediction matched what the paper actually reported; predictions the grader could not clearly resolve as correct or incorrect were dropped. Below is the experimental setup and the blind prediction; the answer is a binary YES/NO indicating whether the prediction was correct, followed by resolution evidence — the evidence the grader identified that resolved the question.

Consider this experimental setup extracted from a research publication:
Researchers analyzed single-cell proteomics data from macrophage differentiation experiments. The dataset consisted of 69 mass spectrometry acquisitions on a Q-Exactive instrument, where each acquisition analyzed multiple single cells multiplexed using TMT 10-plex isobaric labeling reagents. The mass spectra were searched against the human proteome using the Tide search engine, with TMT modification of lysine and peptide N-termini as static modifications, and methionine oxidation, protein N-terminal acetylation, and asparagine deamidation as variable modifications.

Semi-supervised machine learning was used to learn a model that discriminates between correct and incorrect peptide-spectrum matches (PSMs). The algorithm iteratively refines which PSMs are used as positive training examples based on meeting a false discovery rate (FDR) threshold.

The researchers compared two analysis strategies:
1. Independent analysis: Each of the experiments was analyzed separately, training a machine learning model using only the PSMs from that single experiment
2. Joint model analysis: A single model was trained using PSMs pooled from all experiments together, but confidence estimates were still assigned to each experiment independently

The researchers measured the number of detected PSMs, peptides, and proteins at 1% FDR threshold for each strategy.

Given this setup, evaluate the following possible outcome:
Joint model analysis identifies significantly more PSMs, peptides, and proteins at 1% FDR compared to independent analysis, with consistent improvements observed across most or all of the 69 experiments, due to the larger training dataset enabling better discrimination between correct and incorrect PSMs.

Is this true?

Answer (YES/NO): YES